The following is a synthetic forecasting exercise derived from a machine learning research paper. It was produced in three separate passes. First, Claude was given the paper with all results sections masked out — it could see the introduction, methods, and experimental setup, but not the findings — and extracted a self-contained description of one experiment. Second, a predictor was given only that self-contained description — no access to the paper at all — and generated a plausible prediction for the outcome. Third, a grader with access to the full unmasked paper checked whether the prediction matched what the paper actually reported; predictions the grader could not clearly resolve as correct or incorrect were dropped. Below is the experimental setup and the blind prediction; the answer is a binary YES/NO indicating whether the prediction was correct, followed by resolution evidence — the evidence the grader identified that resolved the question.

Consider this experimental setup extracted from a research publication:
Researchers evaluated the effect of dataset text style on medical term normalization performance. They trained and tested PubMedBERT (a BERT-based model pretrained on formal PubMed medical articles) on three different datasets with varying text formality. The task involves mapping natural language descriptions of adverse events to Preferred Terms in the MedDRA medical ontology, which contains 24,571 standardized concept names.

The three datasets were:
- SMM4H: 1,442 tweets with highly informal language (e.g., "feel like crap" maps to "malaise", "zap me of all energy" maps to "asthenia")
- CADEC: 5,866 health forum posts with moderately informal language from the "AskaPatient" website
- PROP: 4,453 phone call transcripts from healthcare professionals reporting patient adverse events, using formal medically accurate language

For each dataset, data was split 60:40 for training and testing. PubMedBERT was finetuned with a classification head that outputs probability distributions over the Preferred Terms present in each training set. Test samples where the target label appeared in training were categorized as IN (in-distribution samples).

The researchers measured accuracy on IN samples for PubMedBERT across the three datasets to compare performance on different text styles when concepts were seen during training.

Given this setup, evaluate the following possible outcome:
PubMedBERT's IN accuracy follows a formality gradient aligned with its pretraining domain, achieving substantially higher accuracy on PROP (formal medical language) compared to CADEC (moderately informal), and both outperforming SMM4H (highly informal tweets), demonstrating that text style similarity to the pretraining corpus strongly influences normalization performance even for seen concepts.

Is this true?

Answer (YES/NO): NO